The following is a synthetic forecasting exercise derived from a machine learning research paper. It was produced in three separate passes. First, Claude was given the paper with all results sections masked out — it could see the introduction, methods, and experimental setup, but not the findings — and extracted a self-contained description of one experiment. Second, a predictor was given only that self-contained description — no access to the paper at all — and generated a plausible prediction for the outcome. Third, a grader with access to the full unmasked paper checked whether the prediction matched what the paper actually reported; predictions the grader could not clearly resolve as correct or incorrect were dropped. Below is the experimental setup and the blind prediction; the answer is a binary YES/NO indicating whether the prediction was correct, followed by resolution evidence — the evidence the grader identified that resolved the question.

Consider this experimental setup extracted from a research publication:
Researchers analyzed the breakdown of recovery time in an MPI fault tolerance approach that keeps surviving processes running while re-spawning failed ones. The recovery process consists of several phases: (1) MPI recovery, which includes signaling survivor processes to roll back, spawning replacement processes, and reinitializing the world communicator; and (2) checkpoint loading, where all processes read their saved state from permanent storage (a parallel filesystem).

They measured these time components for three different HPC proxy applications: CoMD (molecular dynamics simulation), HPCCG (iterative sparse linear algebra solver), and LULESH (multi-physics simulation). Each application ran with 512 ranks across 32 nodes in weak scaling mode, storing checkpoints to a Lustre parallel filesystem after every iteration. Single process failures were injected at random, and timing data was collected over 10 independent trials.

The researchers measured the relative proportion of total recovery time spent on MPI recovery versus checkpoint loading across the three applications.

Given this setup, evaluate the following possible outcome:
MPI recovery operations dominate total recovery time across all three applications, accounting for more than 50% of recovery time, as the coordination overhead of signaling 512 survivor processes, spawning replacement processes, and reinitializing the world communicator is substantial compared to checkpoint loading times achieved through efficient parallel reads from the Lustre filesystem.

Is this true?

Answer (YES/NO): YES